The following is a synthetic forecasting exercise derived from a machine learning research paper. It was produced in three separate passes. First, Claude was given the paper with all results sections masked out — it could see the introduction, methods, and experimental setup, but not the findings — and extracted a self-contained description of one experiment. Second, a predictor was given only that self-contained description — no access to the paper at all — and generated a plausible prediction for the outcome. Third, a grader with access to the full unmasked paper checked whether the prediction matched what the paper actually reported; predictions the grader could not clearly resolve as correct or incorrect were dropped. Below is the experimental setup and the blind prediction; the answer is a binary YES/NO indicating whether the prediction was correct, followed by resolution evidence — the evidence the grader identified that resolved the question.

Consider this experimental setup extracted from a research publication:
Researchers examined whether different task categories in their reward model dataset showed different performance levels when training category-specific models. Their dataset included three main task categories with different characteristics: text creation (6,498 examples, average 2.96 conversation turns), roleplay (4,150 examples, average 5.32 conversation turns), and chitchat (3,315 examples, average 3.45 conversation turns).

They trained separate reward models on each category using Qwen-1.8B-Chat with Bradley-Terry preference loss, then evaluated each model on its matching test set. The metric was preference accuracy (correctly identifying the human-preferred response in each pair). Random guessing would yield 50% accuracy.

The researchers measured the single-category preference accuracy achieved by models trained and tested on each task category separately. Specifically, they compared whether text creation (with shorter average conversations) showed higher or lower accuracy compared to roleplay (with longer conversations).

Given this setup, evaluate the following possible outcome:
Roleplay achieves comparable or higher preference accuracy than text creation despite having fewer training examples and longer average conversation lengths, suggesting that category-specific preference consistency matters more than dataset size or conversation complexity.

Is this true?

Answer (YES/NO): NO